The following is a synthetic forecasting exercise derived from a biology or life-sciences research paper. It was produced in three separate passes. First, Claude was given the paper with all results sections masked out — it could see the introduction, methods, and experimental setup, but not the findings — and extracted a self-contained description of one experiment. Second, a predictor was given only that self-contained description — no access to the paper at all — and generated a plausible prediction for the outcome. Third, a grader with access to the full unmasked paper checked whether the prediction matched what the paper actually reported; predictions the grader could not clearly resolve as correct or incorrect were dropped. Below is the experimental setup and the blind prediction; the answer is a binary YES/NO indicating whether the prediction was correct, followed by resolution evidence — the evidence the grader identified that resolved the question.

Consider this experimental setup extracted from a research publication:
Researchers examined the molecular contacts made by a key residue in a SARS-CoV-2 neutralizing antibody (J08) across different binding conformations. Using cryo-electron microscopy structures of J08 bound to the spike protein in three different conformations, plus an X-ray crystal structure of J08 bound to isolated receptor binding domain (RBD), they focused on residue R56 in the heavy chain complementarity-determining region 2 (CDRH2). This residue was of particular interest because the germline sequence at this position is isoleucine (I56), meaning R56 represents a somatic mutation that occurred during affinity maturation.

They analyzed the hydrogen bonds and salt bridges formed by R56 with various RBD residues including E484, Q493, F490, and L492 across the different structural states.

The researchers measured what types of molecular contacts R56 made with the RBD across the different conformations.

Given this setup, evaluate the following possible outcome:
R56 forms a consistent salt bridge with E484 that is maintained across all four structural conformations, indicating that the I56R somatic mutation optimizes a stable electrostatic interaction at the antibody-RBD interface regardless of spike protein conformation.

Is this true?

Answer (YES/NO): NO